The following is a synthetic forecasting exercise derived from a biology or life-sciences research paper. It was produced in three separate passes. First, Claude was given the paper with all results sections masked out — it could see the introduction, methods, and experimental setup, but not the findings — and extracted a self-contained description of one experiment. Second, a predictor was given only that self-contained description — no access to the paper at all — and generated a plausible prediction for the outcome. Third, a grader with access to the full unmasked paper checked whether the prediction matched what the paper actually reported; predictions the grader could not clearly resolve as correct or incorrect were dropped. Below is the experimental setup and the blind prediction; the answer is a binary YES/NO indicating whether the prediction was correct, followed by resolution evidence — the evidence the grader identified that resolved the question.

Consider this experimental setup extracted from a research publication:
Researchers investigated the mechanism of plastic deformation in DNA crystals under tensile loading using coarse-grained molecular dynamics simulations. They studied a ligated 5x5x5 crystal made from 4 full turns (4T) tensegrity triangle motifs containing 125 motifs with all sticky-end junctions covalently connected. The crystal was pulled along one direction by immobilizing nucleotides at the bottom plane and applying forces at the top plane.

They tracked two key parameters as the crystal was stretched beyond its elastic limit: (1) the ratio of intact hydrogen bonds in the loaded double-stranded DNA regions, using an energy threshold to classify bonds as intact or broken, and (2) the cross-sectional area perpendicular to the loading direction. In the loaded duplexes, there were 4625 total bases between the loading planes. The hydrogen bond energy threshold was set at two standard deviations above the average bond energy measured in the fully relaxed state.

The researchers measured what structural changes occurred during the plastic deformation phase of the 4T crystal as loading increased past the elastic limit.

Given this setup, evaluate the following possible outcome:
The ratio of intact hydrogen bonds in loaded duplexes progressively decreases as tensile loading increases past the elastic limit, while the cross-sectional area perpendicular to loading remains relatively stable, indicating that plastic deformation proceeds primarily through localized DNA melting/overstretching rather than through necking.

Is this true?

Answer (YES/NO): NO